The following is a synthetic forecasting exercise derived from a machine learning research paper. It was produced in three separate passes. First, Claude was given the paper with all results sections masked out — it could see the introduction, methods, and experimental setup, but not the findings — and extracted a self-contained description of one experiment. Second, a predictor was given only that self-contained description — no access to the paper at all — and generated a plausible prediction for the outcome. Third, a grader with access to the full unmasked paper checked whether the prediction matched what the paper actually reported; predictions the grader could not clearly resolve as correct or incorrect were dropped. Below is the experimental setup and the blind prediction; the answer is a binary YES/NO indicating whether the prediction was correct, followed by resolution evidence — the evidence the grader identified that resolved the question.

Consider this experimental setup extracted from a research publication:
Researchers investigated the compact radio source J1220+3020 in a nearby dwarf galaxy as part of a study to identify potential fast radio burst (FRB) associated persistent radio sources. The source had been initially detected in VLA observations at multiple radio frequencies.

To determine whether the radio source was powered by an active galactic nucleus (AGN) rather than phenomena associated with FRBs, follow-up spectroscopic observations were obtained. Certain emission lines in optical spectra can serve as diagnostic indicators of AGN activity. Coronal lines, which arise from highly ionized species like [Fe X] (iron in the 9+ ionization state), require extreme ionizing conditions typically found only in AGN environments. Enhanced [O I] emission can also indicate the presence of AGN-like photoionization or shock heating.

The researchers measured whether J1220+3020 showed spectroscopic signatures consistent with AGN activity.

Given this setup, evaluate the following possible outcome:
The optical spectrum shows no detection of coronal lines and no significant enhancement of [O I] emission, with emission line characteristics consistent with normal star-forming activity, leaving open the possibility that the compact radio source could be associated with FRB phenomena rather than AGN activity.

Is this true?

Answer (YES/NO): NO